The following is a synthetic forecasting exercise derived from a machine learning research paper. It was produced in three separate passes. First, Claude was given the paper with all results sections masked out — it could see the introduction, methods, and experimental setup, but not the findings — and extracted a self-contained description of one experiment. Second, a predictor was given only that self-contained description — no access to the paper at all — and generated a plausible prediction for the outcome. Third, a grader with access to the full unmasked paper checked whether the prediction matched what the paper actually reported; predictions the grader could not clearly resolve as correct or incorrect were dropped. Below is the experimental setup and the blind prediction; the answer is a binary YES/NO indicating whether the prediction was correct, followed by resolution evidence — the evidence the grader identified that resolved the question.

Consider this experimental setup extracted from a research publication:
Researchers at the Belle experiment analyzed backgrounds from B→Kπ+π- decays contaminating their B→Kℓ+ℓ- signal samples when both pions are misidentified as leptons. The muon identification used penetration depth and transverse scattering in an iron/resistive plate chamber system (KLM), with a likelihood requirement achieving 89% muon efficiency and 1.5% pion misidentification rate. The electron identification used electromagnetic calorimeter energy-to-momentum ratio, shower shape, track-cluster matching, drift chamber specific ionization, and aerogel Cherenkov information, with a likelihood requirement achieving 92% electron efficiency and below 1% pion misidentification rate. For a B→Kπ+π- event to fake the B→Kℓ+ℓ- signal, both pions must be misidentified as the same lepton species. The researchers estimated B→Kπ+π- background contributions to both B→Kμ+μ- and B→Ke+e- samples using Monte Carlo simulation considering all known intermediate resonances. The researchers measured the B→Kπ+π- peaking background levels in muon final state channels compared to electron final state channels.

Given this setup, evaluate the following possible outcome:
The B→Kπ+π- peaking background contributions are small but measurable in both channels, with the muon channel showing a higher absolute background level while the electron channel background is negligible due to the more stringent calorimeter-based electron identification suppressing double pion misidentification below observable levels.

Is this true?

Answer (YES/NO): NO